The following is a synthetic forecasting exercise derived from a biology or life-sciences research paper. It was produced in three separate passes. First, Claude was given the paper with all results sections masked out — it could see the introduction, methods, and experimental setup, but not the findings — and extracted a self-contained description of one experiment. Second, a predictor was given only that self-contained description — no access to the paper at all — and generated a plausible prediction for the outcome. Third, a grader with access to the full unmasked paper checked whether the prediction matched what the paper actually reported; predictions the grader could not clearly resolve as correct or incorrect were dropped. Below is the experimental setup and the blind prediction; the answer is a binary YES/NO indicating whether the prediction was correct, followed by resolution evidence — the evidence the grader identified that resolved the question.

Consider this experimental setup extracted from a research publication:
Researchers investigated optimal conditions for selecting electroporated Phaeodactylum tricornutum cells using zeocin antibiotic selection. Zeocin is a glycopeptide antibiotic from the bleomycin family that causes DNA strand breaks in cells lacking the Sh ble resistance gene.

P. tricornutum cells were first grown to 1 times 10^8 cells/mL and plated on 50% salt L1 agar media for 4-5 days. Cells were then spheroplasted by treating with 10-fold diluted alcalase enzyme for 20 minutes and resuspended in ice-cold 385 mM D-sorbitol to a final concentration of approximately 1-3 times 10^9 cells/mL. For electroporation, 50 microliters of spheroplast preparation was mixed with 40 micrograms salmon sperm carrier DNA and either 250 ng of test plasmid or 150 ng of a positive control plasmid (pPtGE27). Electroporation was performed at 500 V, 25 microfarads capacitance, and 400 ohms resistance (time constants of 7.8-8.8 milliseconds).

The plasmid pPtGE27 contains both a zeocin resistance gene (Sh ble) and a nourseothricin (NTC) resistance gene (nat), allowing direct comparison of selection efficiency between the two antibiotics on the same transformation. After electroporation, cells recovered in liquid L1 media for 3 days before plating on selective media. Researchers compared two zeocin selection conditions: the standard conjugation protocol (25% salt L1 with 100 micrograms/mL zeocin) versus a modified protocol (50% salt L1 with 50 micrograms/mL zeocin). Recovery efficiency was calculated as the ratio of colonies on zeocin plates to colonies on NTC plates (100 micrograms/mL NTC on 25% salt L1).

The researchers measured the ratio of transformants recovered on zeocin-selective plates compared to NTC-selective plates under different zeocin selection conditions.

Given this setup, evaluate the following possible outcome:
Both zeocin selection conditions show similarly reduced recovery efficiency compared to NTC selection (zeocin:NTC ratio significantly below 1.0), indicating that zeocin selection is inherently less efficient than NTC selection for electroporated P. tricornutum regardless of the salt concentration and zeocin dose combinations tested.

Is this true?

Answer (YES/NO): NO